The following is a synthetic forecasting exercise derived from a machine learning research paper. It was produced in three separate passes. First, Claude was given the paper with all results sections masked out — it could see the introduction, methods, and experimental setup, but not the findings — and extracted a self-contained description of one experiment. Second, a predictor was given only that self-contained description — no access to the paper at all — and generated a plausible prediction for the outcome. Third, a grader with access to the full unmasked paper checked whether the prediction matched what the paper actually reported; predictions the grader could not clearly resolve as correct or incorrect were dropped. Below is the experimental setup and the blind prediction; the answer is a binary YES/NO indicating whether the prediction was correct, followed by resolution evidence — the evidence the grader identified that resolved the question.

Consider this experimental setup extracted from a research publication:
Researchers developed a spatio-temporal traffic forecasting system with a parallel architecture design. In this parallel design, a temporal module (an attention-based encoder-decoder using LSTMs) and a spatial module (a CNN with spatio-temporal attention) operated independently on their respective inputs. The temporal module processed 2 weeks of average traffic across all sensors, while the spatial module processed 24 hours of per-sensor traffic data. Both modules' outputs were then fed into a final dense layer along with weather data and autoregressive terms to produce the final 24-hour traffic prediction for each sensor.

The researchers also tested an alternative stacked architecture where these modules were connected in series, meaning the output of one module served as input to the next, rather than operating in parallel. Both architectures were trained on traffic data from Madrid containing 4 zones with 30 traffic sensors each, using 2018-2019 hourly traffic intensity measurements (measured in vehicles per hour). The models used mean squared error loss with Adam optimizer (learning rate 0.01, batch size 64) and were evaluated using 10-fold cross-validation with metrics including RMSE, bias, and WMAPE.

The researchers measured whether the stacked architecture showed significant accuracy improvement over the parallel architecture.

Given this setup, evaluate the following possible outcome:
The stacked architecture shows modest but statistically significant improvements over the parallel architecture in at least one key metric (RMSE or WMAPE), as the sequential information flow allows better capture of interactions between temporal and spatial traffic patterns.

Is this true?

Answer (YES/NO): NO